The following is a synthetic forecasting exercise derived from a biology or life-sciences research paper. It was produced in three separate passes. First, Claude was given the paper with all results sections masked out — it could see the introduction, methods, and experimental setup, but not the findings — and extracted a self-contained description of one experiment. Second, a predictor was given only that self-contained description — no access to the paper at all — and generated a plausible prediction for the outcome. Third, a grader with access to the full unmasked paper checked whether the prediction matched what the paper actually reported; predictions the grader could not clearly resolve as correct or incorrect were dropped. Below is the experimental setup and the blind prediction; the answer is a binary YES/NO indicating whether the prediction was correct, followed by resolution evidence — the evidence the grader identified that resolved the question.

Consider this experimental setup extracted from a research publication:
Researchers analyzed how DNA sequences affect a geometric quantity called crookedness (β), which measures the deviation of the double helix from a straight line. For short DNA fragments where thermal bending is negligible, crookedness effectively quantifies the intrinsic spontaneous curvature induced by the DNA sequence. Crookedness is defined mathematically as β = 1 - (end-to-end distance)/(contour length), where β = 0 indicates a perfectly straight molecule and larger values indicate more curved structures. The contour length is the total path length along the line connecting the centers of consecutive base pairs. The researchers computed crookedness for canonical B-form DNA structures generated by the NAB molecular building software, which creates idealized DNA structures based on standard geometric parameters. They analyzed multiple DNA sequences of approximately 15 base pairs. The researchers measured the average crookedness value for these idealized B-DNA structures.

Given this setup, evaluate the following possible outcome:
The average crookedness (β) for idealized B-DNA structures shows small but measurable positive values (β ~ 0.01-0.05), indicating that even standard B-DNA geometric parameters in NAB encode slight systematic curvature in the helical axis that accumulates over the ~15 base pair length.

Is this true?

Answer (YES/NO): NO